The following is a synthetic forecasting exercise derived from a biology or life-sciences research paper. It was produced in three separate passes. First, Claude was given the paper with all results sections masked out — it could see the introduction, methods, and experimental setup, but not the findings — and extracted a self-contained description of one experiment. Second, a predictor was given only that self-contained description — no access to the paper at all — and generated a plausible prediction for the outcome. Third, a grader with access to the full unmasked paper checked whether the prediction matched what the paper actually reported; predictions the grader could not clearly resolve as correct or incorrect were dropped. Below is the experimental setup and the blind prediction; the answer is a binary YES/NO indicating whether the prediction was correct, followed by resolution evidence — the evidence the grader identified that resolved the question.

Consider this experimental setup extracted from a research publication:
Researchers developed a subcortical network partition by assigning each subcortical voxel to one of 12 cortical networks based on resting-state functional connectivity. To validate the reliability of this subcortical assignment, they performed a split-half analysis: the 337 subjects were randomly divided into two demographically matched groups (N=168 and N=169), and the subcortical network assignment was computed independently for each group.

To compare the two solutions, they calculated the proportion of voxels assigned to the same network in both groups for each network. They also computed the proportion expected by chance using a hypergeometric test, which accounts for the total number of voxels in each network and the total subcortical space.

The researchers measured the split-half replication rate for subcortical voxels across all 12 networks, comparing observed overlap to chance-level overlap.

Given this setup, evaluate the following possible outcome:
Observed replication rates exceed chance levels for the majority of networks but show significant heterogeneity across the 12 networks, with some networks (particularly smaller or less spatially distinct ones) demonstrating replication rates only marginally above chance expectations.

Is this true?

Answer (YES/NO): NO